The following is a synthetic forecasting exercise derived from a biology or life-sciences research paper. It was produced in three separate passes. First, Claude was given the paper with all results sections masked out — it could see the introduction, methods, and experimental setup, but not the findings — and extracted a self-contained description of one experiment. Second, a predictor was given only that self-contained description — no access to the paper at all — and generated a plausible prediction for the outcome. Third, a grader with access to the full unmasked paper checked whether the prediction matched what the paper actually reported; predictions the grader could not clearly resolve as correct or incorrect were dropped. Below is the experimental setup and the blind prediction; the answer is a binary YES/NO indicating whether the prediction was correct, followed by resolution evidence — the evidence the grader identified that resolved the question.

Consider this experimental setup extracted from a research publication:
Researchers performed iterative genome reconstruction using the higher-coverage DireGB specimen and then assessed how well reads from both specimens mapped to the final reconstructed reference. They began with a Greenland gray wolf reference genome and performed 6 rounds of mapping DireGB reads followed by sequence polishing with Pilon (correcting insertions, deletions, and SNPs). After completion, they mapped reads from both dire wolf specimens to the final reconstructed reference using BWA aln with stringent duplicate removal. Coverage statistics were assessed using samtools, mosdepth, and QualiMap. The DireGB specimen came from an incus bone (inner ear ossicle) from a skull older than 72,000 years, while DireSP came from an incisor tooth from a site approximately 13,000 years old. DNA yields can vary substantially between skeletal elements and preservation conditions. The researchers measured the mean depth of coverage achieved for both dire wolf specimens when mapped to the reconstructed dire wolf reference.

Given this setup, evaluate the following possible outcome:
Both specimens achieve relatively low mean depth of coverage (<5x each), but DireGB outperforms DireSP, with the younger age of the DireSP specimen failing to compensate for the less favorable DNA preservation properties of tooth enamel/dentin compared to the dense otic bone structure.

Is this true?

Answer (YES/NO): NO